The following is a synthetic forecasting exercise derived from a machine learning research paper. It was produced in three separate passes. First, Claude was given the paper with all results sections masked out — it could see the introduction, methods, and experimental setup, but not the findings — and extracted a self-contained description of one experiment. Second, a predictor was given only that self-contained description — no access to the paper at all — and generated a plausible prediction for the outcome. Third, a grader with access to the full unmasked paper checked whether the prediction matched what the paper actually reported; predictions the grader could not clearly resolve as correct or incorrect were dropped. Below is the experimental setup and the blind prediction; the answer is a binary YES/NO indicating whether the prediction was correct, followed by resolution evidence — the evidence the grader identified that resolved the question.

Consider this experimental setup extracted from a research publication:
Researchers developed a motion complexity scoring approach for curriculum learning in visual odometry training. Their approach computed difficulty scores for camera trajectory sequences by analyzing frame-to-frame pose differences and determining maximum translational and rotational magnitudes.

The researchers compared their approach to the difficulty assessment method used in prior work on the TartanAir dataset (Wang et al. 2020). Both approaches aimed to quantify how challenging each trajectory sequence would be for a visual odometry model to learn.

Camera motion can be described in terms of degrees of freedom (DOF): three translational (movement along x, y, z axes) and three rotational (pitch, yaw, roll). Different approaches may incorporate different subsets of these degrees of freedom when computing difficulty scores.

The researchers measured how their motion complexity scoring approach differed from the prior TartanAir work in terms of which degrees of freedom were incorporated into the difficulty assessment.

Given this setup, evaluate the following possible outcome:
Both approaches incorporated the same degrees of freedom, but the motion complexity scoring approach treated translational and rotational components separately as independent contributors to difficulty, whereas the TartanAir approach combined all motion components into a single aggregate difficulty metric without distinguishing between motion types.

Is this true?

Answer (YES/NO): NO